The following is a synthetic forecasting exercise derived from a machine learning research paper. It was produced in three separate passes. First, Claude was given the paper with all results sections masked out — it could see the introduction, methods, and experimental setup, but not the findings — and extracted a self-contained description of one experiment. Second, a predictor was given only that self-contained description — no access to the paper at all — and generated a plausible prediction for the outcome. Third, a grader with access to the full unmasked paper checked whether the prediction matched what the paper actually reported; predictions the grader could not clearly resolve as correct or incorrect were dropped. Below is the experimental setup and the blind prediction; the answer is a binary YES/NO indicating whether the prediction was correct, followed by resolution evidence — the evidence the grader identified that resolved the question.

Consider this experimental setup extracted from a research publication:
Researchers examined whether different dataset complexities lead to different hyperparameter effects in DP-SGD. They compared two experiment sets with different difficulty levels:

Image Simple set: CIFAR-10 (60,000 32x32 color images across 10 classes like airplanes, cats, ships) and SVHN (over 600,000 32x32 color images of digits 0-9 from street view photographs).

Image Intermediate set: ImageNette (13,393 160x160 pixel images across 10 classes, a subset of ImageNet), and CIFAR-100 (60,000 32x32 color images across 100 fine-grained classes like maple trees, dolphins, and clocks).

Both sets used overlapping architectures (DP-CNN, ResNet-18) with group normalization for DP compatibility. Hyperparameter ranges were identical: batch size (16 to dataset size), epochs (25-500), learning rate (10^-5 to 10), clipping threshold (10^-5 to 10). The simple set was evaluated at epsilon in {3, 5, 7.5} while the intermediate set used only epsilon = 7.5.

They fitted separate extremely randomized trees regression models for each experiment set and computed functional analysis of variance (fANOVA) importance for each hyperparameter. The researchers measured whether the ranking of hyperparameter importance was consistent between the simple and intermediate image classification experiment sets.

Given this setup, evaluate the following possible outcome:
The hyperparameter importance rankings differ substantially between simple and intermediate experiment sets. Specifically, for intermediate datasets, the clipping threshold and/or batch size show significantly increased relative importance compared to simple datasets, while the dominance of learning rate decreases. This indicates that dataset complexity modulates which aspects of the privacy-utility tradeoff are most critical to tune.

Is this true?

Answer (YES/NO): NO